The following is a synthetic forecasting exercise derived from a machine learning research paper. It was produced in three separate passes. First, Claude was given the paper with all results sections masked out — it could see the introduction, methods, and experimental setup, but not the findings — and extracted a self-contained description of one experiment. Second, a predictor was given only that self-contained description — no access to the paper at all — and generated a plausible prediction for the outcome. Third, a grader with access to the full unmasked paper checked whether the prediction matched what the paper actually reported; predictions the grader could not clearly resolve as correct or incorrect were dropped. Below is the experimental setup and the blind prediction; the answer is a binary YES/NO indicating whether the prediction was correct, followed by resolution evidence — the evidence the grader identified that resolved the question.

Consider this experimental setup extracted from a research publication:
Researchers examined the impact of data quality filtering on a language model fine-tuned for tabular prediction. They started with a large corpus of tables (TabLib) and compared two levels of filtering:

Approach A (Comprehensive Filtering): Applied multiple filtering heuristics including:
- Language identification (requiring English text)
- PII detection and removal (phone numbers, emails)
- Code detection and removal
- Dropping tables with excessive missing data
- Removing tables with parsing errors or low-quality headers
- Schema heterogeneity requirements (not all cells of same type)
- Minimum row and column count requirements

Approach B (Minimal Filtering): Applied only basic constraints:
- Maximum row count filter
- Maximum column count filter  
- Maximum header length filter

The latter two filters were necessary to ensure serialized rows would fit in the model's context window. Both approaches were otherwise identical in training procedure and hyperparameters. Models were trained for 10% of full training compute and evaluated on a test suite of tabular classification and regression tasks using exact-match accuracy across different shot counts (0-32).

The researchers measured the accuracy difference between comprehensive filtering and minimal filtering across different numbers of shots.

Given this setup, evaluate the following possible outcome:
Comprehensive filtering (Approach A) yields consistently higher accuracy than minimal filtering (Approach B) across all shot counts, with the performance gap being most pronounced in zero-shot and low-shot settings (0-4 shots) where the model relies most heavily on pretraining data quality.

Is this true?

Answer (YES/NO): NO